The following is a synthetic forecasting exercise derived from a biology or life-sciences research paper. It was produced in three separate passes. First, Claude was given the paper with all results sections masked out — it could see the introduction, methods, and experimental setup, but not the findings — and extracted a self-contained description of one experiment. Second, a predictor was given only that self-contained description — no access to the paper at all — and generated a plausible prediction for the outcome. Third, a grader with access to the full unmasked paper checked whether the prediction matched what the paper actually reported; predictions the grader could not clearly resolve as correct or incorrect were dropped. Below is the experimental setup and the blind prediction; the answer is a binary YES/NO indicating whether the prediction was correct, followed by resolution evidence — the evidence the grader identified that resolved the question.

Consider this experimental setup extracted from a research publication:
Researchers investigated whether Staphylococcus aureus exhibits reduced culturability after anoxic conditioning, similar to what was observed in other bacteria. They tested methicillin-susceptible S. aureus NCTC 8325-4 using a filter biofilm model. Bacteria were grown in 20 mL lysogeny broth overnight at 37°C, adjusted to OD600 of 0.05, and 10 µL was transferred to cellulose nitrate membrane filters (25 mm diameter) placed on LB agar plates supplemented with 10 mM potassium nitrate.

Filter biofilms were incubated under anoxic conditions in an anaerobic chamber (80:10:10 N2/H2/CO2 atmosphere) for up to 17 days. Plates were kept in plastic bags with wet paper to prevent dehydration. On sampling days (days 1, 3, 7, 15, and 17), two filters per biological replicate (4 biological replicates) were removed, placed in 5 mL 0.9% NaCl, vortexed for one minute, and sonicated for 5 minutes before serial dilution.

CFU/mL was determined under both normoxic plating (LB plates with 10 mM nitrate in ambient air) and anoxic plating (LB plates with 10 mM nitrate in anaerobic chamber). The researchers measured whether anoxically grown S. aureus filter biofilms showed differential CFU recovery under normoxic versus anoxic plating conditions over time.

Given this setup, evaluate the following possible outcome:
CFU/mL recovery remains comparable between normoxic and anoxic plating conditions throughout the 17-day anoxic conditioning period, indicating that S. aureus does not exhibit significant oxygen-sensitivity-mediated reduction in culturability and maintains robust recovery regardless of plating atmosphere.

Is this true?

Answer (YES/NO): NO